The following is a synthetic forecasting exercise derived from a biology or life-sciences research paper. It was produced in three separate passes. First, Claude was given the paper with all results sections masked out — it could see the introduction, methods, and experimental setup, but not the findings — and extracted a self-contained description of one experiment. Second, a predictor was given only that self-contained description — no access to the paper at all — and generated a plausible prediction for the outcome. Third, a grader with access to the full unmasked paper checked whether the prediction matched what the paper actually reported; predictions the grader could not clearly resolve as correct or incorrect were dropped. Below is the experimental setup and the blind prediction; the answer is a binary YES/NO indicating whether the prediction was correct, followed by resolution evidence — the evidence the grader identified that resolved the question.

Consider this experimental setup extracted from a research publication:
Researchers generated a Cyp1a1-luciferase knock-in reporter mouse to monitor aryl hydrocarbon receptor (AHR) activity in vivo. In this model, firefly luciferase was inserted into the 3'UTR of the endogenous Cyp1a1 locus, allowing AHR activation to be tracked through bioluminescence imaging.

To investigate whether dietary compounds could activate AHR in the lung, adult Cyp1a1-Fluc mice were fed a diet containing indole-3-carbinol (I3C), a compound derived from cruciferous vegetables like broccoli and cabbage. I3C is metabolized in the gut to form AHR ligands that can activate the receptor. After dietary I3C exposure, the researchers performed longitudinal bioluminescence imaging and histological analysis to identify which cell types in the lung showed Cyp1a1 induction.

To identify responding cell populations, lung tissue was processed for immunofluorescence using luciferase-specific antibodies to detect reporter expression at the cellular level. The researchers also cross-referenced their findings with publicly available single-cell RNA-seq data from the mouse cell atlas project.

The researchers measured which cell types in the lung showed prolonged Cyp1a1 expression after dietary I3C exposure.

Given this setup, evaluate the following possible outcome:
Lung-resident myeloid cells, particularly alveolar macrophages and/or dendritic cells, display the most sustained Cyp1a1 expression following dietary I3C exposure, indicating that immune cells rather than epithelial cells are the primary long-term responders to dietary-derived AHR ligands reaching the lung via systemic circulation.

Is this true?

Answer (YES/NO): NO